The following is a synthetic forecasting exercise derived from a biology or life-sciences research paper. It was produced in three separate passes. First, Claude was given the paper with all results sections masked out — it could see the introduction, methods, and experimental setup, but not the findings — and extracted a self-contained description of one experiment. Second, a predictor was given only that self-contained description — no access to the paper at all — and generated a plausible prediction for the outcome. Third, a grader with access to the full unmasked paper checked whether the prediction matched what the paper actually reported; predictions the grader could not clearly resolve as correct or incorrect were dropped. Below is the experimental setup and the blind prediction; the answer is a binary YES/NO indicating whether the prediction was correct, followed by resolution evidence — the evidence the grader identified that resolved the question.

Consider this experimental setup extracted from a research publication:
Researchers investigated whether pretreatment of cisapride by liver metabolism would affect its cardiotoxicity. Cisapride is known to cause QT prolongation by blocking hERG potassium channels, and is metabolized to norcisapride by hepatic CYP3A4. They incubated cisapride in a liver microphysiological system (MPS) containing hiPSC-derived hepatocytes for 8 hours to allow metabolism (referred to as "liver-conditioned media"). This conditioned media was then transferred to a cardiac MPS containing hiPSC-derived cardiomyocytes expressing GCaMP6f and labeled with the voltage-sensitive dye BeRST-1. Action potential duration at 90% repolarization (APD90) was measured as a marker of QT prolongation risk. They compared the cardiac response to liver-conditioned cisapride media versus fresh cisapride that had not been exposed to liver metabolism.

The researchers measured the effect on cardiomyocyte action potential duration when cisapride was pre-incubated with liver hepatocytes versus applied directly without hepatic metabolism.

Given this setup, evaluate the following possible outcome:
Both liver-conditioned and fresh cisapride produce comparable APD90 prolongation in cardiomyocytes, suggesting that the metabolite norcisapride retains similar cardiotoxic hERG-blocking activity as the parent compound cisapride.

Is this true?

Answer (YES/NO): NO